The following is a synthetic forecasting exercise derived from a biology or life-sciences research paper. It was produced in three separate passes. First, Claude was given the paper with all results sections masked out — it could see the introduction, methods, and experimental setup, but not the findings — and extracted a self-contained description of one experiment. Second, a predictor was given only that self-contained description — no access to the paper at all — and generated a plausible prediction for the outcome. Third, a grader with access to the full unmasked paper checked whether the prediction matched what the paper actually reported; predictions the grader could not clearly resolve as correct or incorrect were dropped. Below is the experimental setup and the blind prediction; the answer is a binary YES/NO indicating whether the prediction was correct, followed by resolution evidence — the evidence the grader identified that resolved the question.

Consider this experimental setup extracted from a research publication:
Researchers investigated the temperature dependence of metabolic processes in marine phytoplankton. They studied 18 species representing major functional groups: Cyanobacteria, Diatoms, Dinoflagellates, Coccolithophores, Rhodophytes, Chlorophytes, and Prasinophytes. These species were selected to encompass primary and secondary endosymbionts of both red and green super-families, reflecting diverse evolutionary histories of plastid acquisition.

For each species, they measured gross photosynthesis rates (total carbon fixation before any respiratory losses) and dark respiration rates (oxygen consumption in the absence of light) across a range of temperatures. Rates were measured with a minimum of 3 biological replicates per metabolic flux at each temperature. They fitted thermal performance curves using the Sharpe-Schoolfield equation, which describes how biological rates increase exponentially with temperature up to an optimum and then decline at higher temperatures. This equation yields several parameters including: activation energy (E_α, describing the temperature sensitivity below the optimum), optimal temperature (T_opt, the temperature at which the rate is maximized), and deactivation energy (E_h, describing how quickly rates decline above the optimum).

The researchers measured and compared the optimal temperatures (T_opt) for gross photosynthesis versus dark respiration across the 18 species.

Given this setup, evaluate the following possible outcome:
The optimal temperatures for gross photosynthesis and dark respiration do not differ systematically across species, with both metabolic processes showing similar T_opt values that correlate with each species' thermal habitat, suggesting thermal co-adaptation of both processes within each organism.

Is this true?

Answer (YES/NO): NO